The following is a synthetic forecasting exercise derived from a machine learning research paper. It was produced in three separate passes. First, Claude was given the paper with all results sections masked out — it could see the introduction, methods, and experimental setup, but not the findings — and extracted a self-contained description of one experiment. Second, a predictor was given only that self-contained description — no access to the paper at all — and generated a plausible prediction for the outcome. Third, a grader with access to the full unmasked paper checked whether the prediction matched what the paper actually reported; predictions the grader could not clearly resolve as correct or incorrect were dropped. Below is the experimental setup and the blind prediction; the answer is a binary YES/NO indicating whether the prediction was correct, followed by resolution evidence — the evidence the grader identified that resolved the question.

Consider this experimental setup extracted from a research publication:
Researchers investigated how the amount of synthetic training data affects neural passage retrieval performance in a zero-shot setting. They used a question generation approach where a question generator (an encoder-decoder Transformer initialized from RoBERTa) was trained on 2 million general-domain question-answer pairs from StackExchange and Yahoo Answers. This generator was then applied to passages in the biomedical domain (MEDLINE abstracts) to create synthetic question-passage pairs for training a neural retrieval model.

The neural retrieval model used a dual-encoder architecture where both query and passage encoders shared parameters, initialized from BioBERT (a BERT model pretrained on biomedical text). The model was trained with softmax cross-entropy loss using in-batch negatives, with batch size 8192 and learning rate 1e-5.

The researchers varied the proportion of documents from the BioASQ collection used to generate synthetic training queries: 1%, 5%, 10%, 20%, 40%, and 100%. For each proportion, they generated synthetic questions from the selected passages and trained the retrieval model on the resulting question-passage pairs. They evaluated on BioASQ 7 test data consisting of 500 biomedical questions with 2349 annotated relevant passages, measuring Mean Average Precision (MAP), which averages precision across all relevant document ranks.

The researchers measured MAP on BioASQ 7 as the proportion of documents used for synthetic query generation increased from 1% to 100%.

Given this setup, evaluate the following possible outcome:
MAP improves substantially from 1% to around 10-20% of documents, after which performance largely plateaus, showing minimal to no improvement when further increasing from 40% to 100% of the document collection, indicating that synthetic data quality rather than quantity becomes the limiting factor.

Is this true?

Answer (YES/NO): YES